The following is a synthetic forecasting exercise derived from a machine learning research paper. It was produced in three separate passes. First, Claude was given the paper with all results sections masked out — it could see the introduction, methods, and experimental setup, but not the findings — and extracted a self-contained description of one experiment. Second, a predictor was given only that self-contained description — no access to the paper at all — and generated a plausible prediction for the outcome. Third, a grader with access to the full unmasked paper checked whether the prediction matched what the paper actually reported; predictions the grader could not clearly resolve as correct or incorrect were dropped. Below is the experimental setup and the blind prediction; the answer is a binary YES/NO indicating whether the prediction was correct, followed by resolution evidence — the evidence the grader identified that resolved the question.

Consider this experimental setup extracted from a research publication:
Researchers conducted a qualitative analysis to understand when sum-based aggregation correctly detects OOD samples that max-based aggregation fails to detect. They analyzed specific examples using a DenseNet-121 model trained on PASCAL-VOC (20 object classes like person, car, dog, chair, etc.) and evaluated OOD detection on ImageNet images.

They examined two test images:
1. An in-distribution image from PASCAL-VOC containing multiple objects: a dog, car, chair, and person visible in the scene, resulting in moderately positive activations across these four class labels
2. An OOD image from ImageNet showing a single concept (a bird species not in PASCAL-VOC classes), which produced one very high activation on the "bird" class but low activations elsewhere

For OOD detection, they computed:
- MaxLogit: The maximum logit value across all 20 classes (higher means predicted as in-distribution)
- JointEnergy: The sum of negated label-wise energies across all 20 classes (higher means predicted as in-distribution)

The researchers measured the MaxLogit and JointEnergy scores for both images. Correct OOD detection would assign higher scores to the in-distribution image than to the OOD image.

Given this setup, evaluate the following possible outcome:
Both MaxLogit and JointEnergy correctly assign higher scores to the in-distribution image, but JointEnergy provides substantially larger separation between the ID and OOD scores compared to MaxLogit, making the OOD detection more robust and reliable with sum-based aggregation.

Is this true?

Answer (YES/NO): NO